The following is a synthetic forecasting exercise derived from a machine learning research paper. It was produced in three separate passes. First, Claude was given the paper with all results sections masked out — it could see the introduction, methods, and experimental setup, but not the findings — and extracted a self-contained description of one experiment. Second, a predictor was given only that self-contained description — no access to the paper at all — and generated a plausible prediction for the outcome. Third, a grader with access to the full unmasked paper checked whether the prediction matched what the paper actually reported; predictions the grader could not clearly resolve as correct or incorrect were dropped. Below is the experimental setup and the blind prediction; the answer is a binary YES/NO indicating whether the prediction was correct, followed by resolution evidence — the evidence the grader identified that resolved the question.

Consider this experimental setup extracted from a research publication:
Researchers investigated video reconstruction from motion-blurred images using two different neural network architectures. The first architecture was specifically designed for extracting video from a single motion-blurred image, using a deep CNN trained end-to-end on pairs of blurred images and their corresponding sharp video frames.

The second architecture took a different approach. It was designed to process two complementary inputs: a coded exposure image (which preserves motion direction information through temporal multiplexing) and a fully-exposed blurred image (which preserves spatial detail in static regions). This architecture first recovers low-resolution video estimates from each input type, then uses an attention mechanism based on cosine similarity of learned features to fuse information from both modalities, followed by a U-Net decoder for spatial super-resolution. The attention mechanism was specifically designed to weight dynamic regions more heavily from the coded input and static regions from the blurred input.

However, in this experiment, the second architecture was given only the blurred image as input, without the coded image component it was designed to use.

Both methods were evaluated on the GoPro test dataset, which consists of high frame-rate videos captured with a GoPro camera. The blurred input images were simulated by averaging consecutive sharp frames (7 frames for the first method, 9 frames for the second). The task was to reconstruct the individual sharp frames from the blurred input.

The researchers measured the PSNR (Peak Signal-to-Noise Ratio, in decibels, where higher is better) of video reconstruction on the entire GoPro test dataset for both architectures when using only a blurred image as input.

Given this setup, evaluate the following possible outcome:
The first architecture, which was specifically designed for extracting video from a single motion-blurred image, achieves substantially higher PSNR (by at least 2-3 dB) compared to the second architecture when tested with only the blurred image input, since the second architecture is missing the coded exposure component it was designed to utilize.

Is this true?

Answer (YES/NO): NO